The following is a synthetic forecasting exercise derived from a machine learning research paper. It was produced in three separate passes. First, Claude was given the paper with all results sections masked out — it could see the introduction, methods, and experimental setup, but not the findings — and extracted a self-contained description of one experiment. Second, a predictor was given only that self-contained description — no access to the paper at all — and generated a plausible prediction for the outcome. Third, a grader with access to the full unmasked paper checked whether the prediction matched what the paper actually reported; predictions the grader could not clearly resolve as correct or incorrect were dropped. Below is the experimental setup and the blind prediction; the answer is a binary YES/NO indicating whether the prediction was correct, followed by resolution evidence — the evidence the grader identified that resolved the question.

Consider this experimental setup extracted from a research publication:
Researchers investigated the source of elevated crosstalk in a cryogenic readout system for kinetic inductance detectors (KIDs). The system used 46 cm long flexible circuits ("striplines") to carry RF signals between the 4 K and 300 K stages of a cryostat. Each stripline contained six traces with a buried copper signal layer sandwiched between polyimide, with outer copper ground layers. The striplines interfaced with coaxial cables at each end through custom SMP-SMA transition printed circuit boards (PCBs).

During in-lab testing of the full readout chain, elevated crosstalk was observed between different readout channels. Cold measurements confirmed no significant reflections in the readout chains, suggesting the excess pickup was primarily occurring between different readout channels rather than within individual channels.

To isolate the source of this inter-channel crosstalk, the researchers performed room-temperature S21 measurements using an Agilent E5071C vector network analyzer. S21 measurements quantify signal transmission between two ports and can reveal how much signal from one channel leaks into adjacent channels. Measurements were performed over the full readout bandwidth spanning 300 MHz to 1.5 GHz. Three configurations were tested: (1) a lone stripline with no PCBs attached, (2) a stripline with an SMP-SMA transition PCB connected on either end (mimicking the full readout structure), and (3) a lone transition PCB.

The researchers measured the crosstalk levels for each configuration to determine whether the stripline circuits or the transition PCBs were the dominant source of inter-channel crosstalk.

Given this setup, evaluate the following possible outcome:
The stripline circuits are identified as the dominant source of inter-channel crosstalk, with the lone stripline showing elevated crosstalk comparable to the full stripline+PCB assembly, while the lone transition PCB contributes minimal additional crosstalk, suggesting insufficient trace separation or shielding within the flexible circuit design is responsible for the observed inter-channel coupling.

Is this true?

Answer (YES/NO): NO